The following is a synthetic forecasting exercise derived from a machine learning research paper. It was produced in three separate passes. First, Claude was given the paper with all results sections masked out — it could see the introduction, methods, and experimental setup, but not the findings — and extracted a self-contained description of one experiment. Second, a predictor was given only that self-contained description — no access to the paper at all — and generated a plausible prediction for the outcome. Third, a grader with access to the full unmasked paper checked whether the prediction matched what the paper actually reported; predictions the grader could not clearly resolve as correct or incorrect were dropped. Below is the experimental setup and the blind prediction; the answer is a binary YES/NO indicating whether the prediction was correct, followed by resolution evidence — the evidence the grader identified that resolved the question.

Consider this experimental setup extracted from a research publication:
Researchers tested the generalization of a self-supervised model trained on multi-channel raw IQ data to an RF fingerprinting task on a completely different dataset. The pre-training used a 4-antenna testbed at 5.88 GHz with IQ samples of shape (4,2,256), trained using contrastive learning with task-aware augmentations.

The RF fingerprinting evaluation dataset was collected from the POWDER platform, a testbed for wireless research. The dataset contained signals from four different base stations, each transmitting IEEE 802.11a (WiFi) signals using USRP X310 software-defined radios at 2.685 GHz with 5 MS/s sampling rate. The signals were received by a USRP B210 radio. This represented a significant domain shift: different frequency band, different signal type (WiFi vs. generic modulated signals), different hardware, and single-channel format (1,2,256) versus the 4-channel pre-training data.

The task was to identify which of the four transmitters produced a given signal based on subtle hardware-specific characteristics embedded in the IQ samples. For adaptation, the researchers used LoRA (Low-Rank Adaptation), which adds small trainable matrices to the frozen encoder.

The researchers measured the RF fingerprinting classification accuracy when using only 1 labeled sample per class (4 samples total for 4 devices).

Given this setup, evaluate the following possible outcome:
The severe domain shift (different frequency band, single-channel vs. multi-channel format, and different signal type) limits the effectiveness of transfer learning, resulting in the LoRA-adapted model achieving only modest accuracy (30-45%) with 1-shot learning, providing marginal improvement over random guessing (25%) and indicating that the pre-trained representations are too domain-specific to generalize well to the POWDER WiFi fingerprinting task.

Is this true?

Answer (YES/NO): NO